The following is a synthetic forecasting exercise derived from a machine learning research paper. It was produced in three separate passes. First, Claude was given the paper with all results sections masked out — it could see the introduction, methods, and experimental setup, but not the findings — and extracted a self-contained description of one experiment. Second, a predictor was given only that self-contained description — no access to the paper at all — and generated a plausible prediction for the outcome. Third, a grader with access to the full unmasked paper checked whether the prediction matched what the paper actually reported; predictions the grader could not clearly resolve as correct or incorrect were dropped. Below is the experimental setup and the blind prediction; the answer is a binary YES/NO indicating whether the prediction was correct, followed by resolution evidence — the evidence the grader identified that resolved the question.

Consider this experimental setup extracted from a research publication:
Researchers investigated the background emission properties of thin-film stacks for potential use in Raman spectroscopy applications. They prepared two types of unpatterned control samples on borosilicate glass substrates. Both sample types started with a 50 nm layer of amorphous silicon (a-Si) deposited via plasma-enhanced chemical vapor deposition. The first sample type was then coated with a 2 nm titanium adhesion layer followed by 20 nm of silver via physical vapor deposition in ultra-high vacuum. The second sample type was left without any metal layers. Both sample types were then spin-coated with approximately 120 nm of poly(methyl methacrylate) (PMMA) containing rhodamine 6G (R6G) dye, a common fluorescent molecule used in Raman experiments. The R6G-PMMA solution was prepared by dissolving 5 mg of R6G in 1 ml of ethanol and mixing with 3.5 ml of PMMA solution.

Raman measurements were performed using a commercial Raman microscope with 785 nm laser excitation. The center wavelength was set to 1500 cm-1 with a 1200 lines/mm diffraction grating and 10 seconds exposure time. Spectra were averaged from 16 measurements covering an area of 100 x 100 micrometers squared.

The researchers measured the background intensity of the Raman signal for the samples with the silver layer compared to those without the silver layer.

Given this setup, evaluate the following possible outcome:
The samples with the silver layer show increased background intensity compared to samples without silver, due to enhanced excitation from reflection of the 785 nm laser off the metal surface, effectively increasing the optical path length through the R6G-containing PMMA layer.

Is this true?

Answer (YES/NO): NO